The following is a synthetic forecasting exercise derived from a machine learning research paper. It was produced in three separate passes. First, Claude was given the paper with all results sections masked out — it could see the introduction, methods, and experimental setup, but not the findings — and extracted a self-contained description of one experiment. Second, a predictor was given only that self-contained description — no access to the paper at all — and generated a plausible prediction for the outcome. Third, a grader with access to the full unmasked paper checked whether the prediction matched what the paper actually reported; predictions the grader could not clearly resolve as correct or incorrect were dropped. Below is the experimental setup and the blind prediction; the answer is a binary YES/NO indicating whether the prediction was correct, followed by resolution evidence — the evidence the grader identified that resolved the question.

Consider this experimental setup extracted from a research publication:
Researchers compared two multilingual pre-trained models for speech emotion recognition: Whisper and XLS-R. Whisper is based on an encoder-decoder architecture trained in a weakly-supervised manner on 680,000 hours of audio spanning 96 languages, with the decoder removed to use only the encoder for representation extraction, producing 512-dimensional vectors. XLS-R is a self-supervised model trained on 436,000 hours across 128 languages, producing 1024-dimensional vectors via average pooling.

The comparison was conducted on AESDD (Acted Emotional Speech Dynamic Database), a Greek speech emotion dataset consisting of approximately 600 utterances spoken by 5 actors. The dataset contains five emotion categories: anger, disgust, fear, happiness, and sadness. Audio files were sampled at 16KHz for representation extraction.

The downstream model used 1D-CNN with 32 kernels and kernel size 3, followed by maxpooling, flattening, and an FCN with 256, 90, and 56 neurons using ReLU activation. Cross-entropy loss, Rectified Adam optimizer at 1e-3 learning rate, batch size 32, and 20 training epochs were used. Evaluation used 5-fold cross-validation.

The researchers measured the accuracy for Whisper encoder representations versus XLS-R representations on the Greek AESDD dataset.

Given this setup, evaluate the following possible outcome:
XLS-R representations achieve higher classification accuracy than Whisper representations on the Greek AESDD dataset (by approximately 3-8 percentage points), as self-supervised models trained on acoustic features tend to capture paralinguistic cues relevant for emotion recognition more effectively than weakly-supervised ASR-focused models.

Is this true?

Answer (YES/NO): NO